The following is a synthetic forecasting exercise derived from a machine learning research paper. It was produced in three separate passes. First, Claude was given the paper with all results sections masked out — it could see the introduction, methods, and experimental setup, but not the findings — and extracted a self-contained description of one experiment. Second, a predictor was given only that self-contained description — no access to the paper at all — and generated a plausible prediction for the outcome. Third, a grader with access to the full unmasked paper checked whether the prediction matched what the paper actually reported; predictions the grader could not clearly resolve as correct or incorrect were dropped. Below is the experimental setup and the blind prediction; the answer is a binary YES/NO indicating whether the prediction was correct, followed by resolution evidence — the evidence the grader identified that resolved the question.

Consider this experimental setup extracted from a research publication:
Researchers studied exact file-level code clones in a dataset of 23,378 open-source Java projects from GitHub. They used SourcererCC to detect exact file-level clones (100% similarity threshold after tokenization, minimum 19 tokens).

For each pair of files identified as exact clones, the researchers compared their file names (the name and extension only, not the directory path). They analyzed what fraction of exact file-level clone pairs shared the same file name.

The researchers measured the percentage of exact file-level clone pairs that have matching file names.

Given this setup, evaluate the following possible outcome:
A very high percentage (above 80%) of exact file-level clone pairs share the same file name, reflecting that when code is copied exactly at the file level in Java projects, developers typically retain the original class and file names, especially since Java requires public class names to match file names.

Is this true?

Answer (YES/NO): YES